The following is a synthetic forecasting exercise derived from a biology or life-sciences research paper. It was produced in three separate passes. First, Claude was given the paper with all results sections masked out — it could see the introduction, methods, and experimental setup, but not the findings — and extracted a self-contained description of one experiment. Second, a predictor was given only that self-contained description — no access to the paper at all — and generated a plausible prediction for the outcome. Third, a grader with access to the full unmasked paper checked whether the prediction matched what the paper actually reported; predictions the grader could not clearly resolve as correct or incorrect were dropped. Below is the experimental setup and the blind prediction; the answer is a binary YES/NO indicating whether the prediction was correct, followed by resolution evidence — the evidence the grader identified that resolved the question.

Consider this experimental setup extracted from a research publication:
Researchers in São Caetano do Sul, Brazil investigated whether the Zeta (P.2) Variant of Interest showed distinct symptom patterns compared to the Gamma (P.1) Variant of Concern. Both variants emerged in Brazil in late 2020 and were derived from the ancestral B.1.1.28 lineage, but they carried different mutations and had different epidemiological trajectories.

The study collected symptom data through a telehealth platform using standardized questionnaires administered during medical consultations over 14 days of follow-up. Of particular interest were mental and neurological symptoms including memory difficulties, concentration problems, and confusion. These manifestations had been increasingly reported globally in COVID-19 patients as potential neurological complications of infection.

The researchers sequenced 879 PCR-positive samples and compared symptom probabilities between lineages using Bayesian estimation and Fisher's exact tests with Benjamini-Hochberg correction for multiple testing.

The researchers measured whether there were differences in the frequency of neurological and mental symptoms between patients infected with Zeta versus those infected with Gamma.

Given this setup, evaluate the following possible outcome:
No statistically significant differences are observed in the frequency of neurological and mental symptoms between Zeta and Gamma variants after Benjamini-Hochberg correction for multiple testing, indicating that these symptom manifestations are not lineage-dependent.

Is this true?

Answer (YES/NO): NO